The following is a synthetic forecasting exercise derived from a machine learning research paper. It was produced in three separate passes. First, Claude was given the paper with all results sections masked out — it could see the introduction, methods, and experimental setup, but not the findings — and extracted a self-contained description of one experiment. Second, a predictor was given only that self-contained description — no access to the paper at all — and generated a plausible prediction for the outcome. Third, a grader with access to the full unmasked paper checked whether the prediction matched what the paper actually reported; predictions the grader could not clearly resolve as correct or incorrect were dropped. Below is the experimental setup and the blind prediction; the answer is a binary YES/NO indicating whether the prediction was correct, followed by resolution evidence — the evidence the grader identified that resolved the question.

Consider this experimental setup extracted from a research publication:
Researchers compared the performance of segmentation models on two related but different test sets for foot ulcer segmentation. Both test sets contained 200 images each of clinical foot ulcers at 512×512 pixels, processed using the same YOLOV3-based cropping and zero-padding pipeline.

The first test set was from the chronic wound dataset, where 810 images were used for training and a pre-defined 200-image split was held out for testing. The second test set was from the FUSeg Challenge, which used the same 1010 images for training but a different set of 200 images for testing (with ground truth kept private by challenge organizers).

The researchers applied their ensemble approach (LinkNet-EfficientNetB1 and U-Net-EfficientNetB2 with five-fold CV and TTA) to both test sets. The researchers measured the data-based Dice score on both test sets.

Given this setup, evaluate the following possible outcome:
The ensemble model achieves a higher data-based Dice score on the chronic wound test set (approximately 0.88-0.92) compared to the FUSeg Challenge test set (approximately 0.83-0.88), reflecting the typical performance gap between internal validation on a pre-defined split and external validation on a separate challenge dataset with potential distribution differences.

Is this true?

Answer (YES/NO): NO